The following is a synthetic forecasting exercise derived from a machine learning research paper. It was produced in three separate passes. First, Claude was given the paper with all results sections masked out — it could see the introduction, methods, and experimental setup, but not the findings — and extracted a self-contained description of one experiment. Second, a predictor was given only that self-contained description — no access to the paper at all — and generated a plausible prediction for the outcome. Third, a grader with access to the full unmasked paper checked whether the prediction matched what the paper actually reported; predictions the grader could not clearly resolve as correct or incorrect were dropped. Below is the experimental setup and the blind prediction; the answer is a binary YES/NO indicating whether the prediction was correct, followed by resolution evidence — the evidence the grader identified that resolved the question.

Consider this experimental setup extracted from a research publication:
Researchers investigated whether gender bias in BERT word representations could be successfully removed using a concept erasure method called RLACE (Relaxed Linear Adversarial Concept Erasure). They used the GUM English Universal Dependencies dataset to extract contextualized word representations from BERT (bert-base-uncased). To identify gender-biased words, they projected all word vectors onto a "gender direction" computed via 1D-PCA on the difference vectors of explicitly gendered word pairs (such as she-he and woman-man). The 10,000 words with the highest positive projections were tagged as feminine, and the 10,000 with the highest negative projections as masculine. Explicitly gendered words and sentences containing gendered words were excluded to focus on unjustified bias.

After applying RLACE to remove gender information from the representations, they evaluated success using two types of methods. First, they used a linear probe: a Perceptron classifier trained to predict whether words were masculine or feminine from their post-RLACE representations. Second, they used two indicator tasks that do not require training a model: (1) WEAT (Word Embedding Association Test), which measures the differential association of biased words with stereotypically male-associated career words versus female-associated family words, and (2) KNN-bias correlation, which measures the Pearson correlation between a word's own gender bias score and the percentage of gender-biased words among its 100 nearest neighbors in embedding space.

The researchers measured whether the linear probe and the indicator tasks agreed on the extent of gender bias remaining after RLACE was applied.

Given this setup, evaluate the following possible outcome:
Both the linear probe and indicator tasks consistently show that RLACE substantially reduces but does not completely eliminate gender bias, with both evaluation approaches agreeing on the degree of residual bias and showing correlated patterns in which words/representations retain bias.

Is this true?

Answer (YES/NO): NO